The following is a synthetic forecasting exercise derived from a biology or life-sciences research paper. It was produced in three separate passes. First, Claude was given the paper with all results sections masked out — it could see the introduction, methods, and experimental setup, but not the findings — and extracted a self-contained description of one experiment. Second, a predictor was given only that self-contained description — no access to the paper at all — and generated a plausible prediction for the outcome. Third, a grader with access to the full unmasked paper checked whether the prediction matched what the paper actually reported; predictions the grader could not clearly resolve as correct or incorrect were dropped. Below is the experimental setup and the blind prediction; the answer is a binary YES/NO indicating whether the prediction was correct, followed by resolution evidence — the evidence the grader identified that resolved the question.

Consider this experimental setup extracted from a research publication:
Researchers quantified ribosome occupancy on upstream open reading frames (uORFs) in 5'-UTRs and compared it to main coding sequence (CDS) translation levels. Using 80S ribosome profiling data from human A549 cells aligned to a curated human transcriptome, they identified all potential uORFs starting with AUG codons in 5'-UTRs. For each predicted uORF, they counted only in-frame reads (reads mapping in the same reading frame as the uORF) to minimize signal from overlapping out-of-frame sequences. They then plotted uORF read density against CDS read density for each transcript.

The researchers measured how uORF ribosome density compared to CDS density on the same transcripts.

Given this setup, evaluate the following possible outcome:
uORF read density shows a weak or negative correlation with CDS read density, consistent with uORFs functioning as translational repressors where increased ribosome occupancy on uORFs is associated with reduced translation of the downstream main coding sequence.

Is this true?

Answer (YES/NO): NO